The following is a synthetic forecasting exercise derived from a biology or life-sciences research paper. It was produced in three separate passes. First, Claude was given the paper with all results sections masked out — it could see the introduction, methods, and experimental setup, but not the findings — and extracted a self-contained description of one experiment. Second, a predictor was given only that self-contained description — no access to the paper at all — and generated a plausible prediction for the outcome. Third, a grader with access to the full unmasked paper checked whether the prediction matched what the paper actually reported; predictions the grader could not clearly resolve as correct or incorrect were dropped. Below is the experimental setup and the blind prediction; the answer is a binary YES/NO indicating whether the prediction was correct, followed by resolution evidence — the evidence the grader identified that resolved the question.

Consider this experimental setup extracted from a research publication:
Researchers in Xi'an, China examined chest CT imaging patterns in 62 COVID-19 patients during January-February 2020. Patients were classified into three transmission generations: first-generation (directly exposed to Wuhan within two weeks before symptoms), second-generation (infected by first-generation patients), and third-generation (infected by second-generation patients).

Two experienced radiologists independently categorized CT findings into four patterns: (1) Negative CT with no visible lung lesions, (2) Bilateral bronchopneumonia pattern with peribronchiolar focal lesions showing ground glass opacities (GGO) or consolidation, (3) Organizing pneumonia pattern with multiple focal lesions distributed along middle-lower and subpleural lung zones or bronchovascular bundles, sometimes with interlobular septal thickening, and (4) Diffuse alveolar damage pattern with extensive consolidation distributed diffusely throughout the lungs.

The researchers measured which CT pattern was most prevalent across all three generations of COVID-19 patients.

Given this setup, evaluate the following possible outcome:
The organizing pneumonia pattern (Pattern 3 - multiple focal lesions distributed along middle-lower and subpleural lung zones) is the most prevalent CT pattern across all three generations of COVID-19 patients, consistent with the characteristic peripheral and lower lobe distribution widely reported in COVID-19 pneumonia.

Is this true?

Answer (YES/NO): YES